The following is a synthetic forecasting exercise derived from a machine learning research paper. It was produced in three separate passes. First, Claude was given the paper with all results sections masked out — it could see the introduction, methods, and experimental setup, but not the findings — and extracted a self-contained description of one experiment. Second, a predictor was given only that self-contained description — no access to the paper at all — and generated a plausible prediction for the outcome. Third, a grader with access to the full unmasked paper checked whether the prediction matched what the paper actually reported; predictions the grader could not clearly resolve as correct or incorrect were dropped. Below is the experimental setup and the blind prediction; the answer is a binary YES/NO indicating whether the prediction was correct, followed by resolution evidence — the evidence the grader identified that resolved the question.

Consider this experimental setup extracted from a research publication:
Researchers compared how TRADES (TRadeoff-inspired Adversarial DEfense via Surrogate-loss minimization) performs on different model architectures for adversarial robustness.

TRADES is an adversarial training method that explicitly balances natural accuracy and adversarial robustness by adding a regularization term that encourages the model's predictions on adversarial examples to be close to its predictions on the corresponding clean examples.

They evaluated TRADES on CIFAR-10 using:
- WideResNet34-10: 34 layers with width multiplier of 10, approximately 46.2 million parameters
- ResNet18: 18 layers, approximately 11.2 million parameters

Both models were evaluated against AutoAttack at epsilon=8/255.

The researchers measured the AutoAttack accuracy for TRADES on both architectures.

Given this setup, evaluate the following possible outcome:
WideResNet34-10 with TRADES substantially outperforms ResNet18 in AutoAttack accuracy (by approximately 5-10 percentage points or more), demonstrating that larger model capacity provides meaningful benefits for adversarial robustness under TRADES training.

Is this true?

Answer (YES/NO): NO